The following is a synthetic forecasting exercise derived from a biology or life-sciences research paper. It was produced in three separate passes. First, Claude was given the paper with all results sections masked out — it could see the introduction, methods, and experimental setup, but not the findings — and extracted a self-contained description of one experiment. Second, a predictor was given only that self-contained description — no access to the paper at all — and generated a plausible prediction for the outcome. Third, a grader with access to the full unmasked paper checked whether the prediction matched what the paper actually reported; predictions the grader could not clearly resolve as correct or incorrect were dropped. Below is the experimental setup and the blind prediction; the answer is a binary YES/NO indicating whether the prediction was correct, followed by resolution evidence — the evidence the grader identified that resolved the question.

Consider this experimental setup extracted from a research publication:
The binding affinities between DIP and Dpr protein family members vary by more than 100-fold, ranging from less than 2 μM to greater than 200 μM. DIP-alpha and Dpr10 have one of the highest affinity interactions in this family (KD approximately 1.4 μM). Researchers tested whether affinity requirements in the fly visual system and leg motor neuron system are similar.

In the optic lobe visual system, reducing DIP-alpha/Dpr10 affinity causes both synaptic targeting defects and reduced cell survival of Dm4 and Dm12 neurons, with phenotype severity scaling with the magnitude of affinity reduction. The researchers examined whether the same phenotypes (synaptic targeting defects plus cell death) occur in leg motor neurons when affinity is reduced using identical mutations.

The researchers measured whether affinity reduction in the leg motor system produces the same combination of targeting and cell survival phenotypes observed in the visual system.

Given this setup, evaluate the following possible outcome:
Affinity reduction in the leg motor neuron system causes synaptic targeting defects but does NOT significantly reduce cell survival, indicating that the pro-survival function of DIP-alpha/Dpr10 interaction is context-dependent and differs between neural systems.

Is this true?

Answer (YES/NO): NO